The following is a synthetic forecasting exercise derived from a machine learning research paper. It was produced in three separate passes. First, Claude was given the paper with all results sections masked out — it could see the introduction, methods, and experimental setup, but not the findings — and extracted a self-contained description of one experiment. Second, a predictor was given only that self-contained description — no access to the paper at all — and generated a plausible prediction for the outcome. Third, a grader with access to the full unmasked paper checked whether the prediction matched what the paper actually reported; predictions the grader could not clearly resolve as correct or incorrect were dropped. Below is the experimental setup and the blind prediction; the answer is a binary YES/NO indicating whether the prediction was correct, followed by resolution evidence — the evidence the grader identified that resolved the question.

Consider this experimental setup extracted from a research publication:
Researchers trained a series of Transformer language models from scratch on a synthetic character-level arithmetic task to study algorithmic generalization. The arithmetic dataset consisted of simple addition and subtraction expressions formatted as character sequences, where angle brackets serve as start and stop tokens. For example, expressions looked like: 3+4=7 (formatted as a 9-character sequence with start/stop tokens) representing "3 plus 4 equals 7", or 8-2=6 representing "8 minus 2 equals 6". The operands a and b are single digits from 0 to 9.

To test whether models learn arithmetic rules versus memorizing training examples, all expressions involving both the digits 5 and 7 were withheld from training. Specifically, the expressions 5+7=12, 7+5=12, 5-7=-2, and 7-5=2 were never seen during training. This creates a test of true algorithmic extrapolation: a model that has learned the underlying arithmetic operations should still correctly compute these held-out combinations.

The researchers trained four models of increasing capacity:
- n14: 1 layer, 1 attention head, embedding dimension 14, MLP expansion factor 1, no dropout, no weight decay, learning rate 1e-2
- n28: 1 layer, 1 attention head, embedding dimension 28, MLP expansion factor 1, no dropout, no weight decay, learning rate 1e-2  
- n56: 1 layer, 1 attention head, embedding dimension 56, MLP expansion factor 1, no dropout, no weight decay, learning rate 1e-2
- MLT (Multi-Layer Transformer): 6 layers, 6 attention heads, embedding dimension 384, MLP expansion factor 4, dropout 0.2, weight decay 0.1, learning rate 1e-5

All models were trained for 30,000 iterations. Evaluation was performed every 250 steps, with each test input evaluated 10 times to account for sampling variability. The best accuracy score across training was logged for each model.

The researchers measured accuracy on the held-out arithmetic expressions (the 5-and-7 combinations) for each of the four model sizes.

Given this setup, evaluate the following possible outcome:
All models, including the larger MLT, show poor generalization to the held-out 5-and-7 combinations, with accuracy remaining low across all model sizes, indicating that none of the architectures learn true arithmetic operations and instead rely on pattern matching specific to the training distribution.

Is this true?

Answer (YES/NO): NO